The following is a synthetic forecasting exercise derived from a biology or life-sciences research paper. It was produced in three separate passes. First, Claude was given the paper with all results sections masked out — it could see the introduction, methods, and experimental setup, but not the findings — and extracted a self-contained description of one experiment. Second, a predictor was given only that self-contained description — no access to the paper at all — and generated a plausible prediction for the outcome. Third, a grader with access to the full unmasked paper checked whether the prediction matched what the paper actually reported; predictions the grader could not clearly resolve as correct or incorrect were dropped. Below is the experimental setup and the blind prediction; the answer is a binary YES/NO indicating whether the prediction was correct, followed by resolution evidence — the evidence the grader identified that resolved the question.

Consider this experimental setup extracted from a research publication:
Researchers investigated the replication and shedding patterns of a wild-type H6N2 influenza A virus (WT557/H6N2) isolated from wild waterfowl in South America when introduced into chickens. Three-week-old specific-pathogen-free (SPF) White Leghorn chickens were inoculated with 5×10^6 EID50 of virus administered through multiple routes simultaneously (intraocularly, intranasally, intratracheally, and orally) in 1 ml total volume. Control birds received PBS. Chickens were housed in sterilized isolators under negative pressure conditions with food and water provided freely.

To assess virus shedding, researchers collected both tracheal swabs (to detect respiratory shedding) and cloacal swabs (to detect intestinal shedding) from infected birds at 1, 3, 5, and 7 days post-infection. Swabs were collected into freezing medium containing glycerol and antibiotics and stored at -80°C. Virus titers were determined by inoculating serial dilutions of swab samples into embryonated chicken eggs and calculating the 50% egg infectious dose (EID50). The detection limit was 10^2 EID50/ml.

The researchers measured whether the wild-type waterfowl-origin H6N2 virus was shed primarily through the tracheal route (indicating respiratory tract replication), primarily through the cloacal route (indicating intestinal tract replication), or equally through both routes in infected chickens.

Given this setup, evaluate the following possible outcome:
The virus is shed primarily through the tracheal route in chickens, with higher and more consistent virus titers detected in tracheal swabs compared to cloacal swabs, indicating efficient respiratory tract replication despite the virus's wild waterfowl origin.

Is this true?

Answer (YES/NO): NO